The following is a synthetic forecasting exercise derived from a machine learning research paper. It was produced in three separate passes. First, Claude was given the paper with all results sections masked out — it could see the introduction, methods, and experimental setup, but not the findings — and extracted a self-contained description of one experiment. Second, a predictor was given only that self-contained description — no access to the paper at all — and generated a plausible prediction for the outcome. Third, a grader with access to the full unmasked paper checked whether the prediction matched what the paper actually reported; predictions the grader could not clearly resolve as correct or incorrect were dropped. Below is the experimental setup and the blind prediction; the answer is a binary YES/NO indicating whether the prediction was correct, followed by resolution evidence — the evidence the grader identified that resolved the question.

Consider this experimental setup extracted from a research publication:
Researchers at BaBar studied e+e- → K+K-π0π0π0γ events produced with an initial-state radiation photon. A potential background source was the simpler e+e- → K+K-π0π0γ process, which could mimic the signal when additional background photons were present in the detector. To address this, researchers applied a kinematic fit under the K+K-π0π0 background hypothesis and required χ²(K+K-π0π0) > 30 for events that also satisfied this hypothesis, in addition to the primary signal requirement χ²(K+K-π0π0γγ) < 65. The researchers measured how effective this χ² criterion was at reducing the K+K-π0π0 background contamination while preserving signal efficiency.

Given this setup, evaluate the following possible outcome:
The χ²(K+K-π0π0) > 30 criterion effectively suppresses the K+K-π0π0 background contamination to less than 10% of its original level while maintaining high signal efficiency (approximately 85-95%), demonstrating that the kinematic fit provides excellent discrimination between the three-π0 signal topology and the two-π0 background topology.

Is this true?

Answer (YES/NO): YES